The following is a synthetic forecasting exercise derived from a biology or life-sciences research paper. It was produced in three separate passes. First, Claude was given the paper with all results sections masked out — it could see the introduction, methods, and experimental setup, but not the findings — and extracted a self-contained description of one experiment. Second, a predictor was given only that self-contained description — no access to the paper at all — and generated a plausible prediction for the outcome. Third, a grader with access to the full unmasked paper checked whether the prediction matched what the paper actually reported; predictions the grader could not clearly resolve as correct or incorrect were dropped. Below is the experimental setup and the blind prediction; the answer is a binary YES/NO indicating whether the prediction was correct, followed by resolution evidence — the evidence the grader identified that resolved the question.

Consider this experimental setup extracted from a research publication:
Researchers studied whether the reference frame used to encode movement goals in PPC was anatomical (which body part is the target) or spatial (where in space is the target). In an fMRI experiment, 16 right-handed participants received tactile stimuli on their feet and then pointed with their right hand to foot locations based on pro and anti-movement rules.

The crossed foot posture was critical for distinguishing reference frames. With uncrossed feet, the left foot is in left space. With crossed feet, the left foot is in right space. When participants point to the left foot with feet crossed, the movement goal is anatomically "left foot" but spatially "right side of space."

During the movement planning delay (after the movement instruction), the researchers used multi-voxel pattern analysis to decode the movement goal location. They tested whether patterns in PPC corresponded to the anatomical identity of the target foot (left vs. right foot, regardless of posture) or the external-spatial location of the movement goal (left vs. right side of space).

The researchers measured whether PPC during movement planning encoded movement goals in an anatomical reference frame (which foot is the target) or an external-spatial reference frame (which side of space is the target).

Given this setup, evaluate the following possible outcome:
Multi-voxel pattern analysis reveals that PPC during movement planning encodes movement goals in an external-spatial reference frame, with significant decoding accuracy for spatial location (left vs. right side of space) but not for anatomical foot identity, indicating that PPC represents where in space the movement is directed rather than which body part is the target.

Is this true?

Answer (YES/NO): YES